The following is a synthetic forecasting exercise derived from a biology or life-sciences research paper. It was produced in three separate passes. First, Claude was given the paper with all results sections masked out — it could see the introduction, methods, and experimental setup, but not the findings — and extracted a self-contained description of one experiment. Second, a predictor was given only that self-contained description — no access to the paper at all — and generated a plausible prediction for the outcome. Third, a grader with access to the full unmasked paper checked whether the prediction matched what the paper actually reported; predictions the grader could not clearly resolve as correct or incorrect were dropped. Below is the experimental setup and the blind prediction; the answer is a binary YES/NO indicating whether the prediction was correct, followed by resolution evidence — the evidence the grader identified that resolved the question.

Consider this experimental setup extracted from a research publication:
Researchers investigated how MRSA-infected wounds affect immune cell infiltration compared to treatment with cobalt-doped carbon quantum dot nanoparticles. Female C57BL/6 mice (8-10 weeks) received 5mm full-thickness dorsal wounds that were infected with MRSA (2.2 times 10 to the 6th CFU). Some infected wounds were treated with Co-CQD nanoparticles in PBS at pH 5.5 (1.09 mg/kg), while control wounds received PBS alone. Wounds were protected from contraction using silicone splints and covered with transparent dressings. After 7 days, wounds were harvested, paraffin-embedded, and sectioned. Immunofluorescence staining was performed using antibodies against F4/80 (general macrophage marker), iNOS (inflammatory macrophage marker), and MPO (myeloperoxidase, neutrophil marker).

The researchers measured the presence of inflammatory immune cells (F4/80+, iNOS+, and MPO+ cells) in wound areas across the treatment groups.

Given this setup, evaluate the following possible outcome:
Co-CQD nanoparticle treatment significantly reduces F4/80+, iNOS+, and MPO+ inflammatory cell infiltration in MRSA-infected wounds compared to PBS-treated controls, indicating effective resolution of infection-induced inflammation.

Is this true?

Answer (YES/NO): NO